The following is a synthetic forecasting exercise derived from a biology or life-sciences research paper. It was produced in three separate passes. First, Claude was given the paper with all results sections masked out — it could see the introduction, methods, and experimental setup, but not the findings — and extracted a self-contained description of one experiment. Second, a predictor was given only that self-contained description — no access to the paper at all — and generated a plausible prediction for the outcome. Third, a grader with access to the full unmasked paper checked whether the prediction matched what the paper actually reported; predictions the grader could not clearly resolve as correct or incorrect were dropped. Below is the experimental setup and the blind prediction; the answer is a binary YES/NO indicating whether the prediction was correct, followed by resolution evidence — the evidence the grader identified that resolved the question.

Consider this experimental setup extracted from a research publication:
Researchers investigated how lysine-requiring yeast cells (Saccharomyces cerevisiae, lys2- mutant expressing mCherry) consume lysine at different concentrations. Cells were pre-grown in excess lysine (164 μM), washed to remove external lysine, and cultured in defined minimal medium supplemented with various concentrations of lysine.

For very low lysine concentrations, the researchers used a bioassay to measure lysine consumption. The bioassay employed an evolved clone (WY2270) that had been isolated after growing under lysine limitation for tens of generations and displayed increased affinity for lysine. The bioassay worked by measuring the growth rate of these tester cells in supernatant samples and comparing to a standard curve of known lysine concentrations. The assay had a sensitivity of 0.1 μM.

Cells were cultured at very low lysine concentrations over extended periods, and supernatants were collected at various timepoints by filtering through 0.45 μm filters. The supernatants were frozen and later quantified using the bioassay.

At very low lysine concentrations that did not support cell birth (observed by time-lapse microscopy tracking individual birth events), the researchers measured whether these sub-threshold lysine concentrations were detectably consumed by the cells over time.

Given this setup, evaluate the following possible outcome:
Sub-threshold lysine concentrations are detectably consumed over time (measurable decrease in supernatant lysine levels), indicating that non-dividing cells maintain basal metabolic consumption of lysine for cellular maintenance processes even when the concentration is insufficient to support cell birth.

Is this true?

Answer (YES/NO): NO